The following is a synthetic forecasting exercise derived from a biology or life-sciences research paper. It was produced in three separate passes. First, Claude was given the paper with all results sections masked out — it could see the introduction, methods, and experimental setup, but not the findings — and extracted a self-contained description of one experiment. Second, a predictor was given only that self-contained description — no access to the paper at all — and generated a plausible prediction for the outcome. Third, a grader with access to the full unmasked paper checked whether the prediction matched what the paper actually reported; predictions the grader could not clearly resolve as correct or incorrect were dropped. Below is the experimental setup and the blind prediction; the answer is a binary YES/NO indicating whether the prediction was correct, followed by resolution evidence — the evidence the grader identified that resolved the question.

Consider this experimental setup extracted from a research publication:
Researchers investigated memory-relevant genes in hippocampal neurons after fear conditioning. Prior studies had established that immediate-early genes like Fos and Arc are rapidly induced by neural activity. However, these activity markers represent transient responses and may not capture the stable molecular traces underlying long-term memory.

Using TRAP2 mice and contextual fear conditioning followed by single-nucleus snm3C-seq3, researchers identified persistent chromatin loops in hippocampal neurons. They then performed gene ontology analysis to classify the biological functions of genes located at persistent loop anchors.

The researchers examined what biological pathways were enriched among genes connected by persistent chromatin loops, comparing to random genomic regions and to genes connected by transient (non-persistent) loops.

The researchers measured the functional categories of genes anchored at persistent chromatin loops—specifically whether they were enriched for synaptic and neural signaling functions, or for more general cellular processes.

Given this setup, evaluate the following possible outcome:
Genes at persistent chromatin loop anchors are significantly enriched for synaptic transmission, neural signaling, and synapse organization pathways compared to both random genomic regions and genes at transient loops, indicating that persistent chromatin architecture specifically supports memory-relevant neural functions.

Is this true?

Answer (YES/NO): NO